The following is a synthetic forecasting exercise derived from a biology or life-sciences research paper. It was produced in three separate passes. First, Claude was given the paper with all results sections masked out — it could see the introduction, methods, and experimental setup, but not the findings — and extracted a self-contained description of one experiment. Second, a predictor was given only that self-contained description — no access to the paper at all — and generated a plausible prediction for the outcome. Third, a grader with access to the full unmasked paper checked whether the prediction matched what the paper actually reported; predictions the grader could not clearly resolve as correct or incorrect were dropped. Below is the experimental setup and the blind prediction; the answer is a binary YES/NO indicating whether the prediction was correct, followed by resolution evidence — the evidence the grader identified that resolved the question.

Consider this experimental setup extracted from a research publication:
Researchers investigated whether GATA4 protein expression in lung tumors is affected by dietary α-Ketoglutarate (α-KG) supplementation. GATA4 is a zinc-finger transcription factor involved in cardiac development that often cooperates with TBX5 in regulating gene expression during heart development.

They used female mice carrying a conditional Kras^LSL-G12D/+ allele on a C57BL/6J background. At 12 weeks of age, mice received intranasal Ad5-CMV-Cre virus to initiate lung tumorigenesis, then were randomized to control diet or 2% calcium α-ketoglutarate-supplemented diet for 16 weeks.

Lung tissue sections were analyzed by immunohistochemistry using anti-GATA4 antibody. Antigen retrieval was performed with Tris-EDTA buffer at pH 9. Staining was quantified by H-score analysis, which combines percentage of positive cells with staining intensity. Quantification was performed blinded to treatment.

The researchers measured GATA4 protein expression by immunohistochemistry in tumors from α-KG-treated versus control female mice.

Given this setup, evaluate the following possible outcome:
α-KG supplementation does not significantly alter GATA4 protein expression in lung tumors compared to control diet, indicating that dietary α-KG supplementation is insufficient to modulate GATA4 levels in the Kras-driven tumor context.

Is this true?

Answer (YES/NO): YES